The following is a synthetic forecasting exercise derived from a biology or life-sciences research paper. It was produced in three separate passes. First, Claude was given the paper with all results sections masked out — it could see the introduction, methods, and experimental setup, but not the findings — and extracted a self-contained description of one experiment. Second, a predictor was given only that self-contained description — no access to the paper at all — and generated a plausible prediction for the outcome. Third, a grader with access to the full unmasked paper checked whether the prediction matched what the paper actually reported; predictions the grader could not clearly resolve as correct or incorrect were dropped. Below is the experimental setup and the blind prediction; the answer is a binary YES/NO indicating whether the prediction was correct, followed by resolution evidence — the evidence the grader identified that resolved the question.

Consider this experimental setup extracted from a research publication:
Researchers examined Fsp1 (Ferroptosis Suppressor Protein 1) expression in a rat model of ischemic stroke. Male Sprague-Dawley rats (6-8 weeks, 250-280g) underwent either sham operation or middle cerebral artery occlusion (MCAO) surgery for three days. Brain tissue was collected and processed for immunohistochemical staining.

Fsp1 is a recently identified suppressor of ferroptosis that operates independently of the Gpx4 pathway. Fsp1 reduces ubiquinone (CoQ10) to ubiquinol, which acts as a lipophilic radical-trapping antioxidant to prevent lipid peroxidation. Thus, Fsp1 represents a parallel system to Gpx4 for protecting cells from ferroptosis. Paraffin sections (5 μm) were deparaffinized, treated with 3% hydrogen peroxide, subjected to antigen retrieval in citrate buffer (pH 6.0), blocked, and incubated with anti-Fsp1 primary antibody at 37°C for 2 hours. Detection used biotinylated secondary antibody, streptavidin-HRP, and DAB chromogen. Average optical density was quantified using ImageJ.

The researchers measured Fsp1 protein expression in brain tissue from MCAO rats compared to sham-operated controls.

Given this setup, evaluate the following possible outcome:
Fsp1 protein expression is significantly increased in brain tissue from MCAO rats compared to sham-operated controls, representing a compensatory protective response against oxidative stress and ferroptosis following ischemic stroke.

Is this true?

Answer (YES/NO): NO